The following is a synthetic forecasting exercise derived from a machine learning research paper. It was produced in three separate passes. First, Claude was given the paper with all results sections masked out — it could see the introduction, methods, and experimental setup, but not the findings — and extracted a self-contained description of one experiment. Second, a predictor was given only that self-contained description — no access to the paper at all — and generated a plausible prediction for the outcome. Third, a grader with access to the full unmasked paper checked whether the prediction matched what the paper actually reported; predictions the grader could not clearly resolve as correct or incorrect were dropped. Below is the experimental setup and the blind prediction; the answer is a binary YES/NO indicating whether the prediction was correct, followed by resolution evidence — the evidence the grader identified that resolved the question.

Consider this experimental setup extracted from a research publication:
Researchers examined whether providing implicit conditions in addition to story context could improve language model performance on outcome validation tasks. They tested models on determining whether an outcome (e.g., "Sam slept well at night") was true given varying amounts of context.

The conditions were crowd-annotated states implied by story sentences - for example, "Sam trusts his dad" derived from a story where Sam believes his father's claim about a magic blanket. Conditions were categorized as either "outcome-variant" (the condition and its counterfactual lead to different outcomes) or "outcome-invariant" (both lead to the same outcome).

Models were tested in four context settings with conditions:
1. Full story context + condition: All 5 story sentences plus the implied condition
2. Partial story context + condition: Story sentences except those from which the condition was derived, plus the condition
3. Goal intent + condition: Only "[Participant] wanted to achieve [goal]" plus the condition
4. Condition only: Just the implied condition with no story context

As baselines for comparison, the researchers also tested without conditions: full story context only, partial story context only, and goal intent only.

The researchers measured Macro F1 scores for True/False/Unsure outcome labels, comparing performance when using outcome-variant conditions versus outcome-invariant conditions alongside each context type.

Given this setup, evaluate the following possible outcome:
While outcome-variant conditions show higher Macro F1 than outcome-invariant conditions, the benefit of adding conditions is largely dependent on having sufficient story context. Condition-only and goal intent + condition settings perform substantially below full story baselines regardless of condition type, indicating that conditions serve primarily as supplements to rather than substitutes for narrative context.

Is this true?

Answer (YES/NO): NO